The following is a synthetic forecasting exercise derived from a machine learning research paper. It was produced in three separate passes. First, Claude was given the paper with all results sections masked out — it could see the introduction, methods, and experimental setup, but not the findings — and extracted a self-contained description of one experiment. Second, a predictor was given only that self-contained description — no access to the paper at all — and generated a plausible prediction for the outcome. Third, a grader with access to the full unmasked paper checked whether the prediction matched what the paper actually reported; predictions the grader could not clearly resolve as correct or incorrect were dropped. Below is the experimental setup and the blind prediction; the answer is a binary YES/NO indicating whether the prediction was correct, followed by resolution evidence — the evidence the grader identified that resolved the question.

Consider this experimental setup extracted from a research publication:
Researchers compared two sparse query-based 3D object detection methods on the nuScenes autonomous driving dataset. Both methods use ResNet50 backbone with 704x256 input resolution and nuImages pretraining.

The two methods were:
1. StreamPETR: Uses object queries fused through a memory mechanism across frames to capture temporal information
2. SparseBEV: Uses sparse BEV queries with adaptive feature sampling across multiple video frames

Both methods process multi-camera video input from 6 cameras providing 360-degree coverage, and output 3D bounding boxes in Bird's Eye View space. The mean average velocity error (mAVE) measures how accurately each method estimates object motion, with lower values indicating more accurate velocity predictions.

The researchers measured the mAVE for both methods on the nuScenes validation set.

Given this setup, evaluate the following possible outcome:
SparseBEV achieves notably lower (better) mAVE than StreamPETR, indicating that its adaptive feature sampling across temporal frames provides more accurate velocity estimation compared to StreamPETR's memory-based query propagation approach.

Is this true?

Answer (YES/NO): YES